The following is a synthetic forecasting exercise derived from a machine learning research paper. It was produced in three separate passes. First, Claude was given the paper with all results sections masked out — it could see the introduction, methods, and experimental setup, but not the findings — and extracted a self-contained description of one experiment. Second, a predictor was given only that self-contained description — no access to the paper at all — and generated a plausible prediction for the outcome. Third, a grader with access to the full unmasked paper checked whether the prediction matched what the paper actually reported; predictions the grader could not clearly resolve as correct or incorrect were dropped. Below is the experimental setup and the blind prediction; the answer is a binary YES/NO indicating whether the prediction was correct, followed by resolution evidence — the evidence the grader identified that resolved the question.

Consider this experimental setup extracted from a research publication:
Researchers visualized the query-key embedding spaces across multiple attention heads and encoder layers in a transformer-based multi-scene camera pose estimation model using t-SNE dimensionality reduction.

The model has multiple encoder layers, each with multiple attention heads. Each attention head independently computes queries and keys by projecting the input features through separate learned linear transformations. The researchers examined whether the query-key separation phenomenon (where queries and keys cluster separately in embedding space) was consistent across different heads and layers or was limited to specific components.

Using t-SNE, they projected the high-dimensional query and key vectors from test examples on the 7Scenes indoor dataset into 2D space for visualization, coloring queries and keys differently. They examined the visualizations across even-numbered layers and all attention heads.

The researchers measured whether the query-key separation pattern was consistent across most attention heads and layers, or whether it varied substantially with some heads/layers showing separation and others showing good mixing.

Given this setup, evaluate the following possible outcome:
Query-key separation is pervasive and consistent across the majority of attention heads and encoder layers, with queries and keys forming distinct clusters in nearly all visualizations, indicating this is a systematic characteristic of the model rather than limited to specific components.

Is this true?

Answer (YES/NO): YES